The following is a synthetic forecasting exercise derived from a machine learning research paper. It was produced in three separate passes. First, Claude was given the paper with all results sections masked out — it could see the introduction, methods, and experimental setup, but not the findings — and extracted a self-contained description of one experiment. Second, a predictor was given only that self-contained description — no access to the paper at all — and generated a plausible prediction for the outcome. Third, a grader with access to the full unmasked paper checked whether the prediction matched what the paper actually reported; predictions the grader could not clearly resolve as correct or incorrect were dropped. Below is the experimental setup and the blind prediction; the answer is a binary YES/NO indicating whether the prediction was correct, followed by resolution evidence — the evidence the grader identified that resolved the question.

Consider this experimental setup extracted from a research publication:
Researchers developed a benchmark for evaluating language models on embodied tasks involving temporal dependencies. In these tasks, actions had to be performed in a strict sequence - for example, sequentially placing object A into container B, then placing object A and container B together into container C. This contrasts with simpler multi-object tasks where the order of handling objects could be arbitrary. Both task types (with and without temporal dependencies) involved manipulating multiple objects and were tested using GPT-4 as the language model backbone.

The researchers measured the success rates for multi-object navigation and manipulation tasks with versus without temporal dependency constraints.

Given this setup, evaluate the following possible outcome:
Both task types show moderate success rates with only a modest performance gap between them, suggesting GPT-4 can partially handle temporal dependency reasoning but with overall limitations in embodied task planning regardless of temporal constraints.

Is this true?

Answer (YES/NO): YES